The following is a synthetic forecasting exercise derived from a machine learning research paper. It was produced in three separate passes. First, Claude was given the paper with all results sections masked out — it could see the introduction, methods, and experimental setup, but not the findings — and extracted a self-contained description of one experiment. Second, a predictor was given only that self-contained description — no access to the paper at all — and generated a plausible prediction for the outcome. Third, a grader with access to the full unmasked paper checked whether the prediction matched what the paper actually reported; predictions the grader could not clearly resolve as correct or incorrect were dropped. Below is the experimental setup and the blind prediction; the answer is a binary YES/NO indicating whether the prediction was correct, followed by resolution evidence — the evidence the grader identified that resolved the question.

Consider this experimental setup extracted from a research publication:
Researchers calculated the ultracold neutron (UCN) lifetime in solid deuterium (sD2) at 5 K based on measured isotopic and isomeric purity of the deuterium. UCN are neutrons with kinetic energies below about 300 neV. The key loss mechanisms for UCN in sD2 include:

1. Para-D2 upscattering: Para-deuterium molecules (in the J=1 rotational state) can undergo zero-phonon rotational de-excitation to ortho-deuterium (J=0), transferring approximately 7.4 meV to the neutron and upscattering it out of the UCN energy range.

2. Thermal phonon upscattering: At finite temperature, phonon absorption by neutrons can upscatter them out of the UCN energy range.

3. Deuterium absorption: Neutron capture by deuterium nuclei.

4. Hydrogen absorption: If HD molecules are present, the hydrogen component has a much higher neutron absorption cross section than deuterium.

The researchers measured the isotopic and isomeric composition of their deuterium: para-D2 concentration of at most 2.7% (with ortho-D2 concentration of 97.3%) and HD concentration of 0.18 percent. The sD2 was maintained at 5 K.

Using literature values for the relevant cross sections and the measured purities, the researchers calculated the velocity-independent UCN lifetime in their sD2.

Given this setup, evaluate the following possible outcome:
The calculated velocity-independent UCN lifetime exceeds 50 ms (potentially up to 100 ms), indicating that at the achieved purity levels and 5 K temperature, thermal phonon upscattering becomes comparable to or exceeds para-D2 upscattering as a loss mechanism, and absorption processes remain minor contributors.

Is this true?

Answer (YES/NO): NO